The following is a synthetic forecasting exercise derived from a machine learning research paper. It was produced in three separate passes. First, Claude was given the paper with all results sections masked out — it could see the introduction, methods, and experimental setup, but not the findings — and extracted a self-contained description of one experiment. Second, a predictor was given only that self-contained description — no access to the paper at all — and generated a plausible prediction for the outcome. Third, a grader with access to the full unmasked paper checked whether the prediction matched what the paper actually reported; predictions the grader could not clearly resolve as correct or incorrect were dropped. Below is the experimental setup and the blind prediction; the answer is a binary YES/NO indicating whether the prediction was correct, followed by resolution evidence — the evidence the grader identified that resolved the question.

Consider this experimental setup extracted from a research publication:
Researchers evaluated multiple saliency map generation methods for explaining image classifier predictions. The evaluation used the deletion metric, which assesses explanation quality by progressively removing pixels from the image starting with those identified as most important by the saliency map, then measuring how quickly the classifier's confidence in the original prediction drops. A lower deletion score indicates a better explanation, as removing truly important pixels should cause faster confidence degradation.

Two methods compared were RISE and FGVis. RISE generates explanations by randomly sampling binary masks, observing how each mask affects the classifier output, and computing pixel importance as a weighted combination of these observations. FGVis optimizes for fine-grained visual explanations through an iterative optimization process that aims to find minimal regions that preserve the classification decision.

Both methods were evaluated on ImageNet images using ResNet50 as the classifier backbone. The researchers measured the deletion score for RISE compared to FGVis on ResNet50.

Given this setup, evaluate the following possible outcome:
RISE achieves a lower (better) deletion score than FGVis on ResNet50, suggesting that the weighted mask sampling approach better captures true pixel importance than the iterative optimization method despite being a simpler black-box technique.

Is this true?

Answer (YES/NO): NO